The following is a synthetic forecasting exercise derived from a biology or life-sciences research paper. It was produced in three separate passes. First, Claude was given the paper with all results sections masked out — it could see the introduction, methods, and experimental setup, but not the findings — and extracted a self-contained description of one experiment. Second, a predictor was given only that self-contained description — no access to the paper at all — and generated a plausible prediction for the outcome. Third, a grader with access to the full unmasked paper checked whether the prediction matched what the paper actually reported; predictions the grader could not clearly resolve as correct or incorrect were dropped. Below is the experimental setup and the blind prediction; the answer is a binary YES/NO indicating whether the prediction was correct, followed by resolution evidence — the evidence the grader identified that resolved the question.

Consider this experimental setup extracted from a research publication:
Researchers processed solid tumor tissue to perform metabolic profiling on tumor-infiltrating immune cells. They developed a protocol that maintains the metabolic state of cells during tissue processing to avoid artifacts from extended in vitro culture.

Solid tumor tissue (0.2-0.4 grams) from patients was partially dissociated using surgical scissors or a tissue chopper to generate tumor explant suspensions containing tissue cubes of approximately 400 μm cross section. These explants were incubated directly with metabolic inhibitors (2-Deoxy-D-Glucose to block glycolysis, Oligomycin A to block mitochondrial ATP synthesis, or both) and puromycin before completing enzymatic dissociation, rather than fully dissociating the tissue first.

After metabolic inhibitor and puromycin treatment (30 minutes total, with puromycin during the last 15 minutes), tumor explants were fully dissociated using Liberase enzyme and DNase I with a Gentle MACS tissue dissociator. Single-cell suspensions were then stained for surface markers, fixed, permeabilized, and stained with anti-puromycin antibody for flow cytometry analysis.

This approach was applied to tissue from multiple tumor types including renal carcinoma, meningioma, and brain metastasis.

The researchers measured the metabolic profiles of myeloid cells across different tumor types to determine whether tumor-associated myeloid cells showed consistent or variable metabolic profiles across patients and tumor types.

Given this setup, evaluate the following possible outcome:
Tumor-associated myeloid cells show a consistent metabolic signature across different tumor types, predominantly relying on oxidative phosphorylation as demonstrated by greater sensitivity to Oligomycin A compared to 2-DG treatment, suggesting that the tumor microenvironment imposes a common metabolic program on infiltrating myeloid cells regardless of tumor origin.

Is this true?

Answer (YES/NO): NO